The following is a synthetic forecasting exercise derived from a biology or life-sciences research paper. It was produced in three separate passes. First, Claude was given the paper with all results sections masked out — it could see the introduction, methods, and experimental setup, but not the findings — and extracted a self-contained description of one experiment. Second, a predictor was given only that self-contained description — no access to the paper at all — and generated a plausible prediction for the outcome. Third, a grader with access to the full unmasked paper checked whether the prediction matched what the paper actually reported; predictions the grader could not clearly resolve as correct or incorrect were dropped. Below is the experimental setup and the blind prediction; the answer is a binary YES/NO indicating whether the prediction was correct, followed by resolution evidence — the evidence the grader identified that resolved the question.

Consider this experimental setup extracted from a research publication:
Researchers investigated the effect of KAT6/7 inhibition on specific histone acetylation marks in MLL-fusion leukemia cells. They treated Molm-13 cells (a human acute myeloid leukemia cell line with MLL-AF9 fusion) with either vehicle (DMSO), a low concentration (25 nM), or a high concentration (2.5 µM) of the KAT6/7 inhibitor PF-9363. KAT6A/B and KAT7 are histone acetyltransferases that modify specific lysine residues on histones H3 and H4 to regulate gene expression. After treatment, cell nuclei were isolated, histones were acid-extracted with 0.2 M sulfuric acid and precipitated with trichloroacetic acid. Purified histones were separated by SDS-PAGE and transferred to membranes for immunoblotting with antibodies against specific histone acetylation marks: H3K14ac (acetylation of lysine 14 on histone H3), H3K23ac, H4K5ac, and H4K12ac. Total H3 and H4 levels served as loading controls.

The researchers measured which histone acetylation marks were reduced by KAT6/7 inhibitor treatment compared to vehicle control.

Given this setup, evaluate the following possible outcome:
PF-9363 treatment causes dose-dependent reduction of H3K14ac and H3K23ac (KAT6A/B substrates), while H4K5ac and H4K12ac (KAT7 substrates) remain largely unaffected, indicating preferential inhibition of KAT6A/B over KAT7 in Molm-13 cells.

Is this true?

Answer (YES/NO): NO